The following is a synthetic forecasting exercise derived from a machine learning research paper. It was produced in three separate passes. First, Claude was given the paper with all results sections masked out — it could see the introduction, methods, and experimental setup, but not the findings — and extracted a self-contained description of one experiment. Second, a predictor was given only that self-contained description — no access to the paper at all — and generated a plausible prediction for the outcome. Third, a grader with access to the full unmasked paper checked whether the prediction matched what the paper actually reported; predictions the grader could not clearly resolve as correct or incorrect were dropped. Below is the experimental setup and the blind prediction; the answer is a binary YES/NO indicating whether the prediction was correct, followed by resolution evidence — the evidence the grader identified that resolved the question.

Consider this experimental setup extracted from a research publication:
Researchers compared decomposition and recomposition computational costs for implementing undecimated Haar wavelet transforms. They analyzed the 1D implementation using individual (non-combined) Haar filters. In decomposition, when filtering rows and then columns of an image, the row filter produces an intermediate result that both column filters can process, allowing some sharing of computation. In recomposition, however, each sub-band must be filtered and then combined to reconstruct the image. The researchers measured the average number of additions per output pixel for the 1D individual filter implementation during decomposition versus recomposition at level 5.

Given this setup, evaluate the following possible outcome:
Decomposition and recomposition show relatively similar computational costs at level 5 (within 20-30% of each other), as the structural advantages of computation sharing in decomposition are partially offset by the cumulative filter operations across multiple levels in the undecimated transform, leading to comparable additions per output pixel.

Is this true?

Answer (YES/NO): NO